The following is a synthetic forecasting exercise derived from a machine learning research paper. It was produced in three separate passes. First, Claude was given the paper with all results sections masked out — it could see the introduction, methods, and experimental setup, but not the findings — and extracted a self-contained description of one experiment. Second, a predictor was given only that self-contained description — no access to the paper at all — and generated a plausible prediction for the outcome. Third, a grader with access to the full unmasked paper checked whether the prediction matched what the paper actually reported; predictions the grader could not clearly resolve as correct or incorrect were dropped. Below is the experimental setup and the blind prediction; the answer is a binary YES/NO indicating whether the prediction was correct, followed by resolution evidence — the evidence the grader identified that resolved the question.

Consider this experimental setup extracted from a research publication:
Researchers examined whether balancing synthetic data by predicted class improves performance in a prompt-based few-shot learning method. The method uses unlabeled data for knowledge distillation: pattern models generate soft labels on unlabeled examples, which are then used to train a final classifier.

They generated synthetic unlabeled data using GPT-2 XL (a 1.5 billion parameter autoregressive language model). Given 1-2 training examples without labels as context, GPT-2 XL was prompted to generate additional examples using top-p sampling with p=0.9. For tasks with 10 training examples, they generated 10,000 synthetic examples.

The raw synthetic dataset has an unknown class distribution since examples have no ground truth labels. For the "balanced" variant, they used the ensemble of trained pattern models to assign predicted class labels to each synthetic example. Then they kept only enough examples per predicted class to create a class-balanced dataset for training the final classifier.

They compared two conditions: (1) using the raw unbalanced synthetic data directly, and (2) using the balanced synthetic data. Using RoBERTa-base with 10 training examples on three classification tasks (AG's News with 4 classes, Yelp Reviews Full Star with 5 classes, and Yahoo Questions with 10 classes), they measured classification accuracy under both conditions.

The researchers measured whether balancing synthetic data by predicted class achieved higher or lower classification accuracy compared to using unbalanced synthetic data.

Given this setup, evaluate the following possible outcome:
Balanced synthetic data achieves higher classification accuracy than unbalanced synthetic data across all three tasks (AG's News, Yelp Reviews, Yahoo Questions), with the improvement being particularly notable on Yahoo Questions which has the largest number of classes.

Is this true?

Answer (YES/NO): NO